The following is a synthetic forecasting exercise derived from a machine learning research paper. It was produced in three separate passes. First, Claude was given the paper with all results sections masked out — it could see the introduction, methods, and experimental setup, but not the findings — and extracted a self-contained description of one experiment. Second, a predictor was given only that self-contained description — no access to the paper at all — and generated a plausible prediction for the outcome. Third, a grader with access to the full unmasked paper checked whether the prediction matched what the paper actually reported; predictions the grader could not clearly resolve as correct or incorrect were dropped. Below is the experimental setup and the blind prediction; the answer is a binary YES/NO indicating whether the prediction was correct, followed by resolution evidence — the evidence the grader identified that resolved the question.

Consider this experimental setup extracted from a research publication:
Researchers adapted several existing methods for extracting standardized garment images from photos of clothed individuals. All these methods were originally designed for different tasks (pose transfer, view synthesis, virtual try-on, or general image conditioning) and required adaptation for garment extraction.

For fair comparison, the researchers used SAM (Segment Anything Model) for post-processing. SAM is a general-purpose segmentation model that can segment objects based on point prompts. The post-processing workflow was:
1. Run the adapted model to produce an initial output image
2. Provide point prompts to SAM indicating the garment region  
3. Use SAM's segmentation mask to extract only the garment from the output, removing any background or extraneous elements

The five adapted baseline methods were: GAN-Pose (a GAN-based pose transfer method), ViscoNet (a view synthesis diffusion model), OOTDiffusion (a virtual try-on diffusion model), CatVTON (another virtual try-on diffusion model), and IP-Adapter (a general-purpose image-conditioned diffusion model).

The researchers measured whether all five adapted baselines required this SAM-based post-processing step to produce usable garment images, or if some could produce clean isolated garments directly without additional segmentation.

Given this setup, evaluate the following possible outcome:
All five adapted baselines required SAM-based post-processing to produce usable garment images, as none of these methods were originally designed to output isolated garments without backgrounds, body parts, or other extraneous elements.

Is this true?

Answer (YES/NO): YES